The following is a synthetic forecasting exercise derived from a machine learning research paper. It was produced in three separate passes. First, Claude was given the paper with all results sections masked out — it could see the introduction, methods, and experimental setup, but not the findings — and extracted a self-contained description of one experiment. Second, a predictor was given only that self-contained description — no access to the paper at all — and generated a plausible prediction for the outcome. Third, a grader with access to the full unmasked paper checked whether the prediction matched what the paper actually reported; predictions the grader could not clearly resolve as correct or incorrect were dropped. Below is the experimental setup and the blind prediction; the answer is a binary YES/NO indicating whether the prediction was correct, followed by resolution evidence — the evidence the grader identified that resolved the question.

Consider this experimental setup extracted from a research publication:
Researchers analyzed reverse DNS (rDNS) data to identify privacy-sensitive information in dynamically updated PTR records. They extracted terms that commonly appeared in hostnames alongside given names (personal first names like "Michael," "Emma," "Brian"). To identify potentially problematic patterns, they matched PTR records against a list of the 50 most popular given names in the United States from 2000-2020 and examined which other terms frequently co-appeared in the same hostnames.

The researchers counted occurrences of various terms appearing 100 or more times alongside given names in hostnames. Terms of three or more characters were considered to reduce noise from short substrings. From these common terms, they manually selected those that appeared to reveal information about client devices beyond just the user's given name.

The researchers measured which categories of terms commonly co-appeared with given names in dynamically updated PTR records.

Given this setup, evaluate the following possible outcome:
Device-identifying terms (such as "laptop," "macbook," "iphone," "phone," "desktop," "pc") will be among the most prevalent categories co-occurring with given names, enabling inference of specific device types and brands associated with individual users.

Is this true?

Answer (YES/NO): YES